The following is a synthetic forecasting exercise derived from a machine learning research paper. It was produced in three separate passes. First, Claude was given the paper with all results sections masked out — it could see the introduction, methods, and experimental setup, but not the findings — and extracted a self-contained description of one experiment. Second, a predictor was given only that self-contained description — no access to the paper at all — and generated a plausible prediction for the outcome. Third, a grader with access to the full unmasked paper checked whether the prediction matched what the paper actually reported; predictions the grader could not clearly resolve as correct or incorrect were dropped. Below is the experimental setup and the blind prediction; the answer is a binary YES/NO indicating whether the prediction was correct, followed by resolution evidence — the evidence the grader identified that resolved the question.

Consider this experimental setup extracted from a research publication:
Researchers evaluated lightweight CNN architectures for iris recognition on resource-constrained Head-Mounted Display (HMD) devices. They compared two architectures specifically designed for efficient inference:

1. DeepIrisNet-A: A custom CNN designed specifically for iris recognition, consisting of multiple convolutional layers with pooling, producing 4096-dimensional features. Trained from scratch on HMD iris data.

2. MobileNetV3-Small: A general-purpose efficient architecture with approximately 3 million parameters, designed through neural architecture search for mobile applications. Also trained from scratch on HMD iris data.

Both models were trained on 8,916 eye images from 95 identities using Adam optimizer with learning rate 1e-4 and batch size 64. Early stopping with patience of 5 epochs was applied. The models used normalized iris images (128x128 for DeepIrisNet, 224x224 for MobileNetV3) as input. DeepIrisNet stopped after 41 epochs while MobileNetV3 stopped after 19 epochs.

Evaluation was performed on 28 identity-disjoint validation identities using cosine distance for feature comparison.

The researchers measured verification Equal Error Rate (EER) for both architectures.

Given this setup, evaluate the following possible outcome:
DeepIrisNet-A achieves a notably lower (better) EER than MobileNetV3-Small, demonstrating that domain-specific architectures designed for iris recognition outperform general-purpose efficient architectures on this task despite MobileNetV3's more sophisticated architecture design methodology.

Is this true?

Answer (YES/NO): NO